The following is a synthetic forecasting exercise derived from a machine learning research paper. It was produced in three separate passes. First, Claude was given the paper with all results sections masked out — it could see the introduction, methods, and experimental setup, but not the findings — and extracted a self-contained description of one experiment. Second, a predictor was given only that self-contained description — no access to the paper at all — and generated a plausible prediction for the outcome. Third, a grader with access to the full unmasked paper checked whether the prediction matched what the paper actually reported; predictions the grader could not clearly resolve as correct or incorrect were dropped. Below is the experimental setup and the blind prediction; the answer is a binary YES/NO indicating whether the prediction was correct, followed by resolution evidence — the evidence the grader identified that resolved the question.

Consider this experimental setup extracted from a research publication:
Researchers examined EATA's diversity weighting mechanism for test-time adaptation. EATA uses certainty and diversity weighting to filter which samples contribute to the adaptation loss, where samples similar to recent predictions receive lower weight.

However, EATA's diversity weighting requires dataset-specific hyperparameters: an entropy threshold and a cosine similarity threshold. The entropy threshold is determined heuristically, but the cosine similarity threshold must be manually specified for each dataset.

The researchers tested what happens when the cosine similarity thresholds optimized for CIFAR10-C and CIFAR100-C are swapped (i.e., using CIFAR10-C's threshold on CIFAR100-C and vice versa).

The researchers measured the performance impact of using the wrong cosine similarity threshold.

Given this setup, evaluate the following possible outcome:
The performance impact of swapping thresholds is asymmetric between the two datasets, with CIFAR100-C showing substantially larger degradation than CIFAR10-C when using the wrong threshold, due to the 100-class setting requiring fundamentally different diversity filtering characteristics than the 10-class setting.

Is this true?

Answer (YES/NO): YES